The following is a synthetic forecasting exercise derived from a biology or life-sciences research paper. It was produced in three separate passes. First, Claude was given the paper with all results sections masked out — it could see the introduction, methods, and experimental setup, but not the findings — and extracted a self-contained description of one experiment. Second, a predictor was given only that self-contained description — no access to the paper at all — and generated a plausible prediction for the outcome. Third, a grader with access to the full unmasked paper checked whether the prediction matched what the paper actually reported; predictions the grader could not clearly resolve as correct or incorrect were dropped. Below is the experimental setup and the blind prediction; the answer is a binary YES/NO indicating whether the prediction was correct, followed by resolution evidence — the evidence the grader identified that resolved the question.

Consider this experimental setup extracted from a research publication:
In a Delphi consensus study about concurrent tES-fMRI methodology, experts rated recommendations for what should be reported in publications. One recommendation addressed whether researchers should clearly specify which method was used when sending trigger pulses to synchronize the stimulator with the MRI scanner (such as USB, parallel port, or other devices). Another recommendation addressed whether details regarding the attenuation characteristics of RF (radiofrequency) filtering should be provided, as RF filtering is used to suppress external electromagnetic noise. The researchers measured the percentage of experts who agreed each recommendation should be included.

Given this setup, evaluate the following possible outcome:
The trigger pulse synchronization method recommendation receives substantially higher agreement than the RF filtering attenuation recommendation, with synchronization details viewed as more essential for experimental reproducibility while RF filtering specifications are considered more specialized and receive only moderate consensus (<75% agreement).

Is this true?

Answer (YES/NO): YES